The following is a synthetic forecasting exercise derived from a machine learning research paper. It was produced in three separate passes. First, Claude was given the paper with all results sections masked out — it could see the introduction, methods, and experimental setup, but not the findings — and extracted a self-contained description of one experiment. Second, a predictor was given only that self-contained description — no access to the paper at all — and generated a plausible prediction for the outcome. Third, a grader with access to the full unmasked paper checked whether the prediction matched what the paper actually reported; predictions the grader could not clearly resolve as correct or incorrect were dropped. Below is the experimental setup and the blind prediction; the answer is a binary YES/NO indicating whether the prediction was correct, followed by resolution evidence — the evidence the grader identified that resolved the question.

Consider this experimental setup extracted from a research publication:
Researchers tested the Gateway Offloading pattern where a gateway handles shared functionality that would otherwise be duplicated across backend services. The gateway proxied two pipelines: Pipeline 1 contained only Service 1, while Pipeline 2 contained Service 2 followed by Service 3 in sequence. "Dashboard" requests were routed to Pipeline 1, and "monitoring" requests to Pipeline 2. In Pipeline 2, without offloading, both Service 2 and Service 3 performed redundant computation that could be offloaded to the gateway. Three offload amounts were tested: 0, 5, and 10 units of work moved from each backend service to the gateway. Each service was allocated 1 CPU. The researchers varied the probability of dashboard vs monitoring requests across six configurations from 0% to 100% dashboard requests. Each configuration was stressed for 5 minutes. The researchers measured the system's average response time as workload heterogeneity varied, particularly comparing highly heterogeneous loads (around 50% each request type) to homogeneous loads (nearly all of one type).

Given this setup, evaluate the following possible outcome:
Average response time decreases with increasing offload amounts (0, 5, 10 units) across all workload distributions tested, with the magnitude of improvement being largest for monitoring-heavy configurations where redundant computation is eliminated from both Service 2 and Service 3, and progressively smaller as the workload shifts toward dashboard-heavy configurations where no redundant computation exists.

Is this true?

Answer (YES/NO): NO